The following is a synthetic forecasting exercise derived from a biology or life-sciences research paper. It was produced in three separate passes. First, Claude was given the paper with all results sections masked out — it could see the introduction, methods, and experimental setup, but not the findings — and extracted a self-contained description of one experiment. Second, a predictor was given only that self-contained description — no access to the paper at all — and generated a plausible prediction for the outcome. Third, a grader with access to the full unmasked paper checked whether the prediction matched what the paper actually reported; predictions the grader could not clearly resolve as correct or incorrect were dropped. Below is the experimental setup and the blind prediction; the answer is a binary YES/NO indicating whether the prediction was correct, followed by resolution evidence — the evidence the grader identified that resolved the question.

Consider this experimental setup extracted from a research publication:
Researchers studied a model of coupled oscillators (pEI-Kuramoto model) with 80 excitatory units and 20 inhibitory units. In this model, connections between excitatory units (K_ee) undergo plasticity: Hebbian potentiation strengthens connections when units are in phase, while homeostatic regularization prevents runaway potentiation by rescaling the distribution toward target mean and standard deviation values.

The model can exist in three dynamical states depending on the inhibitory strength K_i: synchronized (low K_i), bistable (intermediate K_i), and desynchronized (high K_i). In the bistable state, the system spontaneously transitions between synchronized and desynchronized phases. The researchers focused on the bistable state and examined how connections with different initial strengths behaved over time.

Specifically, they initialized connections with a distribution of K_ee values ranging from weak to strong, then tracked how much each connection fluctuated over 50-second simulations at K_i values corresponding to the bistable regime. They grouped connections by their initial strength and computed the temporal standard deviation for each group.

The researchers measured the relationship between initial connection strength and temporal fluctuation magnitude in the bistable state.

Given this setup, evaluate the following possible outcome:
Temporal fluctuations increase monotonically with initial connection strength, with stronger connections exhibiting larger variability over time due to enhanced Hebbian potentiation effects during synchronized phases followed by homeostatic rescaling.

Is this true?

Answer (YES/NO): NO